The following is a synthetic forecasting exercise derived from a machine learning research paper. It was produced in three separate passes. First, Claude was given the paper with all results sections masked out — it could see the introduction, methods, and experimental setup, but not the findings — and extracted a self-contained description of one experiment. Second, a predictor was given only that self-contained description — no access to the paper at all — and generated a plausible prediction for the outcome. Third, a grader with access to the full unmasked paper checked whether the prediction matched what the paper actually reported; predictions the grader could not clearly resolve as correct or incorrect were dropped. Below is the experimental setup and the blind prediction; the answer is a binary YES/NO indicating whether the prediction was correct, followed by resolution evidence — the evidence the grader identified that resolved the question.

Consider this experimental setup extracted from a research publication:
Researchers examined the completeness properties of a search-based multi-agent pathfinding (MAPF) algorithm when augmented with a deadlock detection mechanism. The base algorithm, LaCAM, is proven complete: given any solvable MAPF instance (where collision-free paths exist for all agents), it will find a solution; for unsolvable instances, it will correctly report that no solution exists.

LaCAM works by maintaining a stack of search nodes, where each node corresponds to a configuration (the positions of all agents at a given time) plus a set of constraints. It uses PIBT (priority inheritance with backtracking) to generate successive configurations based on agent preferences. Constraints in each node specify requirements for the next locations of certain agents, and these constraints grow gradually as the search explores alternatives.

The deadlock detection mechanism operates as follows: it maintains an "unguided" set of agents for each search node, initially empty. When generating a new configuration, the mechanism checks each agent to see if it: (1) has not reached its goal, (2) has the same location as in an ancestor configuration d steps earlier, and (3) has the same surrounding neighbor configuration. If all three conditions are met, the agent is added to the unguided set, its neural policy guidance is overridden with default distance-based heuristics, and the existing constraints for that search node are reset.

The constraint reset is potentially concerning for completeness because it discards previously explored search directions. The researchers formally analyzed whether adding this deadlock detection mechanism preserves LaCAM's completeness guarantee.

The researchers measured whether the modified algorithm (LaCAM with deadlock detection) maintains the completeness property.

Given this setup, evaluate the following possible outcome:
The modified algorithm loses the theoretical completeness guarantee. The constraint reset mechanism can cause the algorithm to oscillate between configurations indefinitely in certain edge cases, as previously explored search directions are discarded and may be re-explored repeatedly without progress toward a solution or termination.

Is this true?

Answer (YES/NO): NO